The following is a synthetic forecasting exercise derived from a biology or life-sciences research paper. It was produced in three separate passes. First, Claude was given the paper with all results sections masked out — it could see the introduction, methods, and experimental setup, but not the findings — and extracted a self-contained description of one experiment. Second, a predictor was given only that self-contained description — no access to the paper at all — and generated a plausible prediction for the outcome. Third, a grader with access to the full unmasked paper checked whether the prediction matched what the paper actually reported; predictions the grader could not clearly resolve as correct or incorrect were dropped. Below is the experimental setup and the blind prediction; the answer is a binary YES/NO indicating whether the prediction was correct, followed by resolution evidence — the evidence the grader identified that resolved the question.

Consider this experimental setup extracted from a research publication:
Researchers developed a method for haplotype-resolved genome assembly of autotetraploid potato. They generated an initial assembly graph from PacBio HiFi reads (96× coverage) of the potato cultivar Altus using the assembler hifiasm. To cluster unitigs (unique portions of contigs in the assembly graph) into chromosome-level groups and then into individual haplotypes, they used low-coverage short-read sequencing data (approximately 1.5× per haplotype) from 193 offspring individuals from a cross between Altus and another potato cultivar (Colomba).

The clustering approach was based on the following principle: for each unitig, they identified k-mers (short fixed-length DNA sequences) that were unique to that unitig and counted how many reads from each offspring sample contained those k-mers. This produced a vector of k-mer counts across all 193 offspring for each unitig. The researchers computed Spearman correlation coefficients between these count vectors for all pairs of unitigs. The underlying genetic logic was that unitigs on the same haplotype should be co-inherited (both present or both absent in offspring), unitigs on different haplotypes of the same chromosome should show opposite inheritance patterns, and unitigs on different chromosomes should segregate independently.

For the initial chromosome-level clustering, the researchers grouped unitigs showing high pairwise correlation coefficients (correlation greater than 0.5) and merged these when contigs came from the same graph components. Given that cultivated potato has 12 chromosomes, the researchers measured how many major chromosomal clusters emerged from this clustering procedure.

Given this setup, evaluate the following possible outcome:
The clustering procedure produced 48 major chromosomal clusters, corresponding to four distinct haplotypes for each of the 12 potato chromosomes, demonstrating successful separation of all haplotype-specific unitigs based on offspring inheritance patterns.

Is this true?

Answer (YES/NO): NO